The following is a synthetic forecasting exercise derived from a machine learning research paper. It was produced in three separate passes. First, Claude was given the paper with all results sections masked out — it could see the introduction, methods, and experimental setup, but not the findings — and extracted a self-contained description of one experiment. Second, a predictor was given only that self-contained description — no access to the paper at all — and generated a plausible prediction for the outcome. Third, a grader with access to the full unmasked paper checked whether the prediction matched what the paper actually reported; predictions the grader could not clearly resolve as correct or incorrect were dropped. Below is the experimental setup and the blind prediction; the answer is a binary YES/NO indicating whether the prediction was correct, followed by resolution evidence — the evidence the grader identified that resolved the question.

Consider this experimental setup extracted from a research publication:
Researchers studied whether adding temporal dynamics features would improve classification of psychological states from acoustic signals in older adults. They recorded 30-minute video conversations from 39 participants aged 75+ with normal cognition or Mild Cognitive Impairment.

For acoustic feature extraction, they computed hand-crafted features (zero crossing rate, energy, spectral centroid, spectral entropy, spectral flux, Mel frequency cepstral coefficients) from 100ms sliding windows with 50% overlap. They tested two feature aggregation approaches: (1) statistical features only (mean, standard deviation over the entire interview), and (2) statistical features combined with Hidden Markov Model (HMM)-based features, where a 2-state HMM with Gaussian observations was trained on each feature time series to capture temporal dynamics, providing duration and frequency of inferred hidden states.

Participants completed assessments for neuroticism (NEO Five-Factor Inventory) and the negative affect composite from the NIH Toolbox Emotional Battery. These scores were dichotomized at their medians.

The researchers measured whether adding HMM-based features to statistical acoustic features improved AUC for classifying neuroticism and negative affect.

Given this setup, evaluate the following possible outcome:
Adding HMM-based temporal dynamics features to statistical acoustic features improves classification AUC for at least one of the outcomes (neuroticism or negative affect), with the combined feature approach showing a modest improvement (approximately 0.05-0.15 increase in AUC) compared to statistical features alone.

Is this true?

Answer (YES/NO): NO